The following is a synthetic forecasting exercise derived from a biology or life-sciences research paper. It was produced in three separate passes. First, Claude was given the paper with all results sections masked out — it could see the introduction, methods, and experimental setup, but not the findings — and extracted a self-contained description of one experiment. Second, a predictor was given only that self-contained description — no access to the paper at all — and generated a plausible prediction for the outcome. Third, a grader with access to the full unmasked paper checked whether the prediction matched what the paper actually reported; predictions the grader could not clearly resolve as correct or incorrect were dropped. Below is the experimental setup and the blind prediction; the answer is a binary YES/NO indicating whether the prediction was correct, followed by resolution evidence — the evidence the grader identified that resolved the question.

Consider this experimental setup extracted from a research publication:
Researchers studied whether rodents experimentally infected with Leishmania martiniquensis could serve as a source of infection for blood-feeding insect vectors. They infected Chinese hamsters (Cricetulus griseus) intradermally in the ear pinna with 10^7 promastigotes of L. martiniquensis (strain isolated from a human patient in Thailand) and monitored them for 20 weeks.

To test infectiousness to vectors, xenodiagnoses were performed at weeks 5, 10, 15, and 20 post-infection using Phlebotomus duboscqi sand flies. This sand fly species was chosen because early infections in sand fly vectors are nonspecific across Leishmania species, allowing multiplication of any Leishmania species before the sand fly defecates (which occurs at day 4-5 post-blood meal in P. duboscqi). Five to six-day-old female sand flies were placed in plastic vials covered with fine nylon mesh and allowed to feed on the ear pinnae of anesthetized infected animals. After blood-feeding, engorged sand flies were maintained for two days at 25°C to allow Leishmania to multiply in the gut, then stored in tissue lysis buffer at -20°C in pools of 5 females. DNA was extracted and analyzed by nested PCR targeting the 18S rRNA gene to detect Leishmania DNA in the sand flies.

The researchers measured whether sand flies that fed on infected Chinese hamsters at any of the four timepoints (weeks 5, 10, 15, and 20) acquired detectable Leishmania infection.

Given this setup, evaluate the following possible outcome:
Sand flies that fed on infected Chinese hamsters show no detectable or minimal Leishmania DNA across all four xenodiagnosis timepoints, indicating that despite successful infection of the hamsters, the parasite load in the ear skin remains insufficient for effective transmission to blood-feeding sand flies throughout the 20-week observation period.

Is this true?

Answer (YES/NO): NO